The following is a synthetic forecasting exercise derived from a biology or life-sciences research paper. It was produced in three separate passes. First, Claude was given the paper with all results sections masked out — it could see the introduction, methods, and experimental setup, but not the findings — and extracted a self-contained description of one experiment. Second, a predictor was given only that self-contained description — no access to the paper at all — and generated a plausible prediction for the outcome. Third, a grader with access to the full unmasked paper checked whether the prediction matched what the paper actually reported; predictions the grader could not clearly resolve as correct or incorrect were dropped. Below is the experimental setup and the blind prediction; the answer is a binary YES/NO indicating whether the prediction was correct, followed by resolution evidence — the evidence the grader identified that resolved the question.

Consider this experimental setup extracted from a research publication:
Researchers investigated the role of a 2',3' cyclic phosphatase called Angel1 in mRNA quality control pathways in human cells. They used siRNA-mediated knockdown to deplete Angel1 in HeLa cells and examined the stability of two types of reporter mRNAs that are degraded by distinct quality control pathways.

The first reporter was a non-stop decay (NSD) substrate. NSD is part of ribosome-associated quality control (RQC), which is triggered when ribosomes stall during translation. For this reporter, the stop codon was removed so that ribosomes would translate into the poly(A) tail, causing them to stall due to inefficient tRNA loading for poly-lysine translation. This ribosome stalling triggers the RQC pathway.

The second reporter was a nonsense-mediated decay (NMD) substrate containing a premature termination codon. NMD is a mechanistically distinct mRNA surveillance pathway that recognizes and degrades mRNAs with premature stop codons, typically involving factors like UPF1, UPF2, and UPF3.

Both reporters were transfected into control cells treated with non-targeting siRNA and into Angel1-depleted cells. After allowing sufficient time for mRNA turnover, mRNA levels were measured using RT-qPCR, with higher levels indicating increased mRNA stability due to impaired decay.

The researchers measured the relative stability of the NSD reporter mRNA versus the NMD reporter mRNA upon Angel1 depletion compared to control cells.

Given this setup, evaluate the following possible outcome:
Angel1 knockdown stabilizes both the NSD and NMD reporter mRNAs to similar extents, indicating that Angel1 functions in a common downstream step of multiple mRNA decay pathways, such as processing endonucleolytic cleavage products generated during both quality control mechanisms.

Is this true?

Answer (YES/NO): NO